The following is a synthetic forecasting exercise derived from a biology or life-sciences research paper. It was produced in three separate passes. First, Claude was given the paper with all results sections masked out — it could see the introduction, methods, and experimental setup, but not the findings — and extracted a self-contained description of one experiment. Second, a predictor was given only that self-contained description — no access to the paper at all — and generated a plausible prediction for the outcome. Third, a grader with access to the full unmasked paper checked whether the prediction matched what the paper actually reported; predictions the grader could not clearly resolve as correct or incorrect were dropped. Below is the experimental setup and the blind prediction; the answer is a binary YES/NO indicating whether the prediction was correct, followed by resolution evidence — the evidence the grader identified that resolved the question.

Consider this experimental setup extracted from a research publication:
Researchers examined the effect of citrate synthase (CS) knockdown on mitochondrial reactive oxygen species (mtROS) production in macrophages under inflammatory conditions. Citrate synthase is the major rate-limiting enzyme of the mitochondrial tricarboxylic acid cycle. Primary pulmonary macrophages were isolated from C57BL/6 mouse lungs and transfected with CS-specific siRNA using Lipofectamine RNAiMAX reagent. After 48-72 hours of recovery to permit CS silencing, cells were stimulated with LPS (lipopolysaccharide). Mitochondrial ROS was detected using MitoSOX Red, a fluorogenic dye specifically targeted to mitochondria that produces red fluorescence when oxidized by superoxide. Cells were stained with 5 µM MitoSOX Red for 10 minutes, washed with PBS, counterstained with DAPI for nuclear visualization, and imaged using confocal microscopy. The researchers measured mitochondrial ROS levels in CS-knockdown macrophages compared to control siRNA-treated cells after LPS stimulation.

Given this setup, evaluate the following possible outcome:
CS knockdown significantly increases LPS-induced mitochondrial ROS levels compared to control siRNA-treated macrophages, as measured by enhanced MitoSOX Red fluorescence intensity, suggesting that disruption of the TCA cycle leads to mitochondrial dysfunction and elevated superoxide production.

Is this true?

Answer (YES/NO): YES